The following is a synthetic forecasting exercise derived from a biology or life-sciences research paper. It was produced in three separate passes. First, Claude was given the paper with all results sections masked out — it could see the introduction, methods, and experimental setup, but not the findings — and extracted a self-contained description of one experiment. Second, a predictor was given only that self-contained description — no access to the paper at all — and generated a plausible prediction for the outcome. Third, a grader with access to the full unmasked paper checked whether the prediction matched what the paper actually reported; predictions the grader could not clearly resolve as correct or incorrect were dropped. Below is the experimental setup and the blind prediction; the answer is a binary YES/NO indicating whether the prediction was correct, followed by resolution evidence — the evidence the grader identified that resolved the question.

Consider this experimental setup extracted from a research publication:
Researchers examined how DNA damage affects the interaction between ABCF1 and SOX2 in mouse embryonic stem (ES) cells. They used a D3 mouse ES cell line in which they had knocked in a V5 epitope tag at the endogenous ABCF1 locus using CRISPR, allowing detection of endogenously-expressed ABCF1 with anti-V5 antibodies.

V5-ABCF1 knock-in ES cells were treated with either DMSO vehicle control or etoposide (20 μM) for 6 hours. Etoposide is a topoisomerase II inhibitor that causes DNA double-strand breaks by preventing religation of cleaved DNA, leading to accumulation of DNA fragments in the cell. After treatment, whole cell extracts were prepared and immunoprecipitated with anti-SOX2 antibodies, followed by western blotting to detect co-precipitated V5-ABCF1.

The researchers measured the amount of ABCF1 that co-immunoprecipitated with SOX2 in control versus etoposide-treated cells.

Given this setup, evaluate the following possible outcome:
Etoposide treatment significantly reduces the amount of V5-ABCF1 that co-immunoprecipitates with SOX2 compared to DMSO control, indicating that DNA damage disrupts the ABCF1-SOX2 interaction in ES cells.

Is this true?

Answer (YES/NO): YES